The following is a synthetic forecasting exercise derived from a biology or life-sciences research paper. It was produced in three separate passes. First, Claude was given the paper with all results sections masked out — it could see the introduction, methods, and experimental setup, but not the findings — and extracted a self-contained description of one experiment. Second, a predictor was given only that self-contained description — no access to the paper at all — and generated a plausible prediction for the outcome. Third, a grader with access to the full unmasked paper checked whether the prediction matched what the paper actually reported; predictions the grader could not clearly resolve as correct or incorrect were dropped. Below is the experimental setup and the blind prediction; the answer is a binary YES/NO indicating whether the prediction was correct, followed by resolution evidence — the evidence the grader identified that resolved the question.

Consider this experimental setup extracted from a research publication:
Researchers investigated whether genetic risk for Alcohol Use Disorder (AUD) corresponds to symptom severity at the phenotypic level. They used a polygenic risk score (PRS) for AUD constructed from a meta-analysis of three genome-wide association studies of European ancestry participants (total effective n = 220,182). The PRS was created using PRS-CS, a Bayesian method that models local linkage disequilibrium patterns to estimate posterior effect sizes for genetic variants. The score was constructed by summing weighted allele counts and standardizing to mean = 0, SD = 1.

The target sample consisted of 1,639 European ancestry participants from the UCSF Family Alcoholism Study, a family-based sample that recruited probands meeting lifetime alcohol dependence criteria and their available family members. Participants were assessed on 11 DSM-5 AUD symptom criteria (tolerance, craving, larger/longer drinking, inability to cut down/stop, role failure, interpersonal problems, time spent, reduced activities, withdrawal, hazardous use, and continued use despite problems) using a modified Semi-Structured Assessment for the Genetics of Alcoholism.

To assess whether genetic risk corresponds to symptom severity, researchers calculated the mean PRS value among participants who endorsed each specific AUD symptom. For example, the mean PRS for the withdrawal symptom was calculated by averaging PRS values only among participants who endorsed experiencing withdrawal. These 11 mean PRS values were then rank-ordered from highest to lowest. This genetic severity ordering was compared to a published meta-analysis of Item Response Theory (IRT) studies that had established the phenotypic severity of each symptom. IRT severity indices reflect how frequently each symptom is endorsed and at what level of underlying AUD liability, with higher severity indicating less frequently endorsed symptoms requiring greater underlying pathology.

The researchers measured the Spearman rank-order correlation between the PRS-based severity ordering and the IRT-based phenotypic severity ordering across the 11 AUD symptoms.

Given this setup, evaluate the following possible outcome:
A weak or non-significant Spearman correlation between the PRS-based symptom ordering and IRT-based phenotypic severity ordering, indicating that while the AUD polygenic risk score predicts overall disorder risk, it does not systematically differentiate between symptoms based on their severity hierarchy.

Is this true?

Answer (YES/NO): NO